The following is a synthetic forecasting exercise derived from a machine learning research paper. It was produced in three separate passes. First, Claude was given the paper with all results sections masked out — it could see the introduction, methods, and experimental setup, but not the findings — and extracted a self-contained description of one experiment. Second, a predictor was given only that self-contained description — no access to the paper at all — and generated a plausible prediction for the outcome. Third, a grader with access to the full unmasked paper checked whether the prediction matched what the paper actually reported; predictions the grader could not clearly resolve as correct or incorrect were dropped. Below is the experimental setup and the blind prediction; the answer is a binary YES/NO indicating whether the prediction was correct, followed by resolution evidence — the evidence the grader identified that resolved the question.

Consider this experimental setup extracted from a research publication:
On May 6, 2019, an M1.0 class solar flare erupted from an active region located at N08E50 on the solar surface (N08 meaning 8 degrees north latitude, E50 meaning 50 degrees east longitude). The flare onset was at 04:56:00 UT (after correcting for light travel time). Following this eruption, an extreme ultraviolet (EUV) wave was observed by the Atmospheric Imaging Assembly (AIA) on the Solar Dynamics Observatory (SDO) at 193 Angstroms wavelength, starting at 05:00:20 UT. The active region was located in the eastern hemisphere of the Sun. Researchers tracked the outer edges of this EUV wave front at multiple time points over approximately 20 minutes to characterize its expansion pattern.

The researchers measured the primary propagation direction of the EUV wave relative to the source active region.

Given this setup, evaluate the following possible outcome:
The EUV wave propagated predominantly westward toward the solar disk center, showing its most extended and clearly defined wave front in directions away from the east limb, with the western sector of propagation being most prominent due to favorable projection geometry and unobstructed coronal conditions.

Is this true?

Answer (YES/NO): NO